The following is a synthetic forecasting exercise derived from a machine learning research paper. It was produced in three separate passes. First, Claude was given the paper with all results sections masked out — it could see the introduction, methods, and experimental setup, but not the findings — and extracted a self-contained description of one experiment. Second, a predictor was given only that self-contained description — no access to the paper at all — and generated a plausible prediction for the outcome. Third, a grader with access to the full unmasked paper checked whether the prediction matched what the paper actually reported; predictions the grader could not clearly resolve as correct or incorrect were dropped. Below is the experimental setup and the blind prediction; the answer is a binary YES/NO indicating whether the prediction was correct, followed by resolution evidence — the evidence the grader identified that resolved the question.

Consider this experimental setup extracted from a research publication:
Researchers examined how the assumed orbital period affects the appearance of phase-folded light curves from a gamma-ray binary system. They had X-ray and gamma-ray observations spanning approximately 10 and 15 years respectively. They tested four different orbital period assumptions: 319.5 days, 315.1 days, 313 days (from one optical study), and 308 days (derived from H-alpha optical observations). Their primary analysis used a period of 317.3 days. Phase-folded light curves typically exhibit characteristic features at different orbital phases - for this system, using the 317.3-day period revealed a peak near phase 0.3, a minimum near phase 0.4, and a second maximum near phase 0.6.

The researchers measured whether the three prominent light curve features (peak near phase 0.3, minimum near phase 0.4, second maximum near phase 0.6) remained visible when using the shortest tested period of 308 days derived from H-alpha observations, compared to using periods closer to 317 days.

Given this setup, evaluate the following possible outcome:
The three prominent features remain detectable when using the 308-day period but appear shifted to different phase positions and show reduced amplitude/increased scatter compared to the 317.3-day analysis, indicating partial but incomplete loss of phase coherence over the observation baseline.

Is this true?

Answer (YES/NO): NO